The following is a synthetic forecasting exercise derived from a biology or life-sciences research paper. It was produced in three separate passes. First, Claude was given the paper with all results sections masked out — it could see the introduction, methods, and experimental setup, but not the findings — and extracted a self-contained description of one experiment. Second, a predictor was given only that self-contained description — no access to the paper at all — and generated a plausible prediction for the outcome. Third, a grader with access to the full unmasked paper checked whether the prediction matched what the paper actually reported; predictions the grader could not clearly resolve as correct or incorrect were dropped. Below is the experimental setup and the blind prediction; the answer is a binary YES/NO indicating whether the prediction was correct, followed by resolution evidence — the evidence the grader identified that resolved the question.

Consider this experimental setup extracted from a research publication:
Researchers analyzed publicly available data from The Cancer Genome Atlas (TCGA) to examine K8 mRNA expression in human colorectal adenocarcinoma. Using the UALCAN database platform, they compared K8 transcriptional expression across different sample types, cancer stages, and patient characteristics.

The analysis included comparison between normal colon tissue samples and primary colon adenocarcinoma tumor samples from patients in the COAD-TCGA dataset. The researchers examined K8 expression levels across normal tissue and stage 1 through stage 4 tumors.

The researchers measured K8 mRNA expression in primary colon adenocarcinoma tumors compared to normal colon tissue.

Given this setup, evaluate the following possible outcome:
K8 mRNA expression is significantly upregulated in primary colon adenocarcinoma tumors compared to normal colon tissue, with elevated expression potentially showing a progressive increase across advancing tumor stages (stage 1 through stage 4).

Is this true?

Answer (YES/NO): NO